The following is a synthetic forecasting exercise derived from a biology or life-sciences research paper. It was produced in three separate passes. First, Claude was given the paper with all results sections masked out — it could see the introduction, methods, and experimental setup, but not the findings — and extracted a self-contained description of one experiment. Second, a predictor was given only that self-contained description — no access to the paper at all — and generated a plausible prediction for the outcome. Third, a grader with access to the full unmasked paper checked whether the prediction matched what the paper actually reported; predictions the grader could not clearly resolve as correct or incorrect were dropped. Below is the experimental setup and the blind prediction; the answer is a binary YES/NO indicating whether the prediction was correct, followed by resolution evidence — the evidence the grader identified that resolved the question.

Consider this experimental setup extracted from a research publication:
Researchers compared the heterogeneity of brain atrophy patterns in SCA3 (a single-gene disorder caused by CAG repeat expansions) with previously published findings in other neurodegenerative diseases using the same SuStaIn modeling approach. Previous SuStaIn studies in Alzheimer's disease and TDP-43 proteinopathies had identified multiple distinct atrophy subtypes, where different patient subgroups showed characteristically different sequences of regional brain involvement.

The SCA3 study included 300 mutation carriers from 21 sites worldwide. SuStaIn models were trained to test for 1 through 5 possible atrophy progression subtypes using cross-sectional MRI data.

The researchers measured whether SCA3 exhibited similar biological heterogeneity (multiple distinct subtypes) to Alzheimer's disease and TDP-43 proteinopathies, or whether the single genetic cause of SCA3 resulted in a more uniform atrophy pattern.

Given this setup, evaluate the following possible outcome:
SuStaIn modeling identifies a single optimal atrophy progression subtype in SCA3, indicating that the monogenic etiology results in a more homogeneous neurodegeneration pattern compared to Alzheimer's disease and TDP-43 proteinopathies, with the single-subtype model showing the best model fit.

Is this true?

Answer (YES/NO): YES